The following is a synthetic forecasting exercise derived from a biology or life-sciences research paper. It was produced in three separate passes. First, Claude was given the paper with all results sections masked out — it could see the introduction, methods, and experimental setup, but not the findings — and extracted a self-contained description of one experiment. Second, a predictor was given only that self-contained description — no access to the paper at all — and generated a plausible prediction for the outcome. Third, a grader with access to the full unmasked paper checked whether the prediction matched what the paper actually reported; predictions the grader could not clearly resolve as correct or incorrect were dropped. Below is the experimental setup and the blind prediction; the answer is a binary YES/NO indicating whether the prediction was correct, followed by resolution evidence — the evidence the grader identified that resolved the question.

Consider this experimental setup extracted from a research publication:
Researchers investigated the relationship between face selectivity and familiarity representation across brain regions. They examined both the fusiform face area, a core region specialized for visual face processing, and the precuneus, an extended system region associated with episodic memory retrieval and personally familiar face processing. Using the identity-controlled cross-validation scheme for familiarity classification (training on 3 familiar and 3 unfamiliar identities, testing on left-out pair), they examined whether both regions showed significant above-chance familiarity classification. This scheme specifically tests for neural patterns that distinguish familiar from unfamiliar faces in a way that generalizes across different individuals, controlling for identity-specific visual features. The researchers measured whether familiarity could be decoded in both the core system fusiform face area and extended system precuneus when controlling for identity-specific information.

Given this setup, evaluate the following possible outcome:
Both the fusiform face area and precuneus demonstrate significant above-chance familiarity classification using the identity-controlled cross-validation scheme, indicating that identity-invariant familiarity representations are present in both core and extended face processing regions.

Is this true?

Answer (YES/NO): YES